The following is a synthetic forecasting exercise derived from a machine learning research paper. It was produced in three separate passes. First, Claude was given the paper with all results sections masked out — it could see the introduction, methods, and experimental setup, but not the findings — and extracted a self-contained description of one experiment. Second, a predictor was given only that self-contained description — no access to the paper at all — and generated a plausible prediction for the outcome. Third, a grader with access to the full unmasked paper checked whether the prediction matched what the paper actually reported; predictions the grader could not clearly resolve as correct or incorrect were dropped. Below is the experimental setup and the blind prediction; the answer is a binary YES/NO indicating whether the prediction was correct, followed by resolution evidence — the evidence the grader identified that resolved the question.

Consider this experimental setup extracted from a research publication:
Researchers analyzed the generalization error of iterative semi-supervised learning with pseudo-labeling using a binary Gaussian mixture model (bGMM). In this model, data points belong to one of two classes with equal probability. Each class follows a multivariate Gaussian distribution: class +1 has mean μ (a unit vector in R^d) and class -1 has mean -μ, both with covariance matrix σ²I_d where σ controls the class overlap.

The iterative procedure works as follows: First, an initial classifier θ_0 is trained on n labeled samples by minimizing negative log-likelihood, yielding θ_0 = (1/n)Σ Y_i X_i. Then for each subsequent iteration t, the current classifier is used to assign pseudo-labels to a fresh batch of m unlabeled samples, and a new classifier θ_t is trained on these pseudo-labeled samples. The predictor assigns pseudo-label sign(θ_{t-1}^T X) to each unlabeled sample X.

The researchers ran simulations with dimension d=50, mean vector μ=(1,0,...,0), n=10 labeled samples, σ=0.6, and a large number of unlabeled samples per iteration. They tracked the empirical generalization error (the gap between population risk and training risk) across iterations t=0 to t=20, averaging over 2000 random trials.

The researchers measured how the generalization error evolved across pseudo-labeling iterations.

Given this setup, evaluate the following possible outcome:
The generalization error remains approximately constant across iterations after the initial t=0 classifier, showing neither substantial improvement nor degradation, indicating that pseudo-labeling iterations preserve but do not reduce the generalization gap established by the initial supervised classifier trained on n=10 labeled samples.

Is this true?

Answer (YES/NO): NO